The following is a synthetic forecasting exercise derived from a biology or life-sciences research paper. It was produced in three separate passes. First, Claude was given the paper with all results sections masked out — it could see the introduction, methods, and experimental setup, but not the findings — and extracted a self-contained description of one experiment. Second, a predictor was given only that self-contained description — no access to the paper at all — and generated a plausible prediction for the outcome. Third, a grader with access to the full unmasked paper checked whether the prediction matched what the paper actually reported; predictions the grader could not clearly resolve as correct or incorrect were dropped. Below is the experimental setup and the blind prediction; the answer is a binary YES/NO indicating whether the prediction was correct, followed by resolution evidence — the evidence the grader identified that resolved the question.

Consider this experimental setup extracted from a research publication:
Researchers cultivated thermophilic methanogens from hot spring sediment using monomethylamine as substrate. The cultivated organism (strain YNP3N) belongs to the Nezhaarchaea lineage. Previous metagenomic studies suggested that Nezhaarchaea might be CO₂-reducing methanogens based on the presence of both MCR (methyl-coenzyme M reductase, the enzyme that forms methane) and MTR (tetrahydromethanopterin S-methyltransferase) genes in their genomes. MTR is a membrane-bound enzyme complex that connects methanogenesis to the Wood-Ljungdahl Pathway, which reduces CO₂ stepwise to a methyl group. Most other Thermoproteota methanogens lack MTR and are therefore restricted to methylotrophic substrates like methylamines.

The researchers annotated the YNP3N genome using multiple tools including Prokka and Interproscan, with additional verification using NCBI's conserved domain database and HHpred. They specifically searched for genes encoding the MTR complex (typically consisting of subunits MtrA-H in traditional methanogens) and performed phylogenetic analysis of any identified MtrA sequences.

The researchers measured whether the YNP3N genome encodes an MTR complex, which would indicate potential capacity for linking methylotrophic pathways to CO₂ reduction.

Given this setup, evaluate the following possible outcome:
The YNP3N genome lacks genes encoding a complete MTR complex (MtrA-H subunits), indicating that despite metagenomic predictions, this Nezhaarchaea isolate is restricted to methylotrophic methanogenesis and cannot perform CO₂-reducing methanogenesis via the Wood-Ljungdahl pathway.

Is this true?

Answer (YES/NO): NO